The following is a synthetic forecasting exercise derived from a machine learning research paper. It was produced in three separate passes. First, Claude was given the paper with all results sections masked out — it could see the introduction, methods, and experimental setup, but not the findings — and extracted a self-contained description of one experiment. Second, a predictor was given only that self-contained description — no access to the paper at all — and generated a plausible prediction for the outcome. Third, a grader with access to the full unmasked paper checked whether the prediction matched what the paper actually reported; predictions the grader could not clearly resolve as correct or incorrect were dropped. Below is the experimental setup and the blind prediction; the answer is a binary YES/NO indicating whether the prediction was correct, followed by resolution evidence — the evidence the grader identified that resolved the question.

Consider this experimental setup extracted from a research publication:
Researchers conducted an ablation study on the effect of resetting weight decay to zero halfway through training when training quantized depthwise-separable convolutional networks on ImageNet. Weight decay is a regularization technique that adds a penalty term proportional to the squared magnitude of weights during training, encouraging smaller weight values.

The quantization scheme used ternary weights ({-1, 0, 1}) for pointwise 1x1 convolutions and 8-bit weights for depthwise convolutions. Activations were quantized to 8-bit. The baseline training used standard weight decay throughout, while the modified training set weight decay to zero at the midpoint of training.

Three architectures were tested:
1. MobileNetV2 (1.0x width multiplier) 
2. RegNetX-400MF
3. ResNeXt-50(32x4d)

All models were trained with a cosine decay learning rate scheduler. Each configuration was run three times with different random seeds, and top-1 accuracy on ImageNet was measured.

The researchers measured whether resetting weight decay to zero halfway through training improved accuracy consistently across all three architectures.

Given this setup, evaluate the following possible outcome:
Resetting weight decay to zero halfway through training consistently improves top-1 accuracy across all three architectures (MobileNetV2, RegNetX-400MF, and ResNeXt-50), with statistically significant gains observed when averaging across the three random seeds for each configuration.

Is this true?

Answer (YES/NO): NO